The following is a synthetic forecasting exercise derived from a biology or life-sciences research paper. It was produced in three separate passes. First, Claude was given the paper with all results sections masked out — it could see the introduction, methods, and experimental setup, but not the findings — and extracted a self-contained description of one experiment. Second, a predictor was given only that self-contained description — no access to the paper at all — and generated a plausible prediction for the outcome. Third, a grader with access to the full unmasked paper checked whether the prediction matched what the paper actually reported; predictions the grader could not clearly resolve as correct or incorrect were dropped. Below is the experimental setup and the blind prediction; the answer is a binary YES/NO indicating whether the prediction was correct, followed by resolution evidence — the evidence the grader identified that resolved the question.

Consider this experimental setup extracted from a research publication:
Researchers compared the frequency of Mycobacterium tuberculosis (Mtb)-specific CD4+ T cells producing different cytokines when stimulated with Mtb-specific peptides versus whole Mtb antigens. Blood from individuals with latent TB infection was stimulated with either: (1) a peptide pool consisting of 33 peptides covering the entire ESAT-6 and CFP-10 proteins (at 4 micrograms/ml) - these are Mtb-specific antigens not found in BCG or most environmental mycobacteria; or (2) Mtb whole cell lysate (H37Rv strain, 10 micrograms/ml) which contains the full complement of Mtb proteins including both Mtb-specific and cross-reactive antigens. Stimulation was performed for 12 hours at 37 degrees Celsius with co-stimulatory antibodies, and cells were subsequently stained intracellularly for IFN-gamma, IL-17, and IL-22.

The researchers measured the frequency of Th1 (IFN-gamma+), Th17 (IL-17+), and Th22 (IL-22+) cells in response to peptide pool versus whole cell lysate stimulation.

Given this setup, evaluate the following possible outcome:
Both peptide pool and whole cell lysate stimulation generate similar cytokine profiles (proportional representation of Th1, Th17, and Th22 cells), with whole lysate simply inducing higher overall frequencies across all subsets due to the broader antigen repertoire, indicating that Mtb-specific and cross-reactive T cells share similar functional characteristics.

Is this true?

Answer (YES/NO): NO